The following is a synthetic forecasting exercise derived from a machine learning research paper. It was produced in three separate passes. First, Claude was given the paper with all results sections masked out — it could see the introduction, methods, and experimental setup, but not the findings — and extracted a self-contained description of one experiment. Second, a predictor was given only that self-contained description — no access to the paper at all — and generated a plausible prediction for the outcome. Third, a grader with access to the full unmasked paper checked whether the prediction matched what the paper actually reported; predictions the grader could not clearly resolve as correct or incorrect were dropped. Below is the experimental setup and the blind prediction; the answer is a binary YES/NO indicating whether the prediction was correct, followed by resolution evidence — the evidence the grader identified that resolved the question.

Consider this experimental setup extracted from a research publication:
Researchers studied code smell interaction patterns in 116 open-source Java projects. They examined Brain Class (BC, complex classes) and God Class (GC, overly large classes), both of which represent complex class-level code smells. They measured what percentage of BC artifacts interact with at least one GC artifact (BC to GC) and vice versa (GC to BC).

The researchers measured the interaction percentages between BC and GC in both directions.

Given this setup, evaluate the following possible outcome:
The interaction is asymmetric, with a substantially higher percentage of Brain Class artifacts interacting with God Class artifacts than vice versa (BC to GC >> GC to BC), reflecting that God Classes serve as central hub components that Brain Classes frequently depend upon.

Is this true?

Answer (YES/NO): YES